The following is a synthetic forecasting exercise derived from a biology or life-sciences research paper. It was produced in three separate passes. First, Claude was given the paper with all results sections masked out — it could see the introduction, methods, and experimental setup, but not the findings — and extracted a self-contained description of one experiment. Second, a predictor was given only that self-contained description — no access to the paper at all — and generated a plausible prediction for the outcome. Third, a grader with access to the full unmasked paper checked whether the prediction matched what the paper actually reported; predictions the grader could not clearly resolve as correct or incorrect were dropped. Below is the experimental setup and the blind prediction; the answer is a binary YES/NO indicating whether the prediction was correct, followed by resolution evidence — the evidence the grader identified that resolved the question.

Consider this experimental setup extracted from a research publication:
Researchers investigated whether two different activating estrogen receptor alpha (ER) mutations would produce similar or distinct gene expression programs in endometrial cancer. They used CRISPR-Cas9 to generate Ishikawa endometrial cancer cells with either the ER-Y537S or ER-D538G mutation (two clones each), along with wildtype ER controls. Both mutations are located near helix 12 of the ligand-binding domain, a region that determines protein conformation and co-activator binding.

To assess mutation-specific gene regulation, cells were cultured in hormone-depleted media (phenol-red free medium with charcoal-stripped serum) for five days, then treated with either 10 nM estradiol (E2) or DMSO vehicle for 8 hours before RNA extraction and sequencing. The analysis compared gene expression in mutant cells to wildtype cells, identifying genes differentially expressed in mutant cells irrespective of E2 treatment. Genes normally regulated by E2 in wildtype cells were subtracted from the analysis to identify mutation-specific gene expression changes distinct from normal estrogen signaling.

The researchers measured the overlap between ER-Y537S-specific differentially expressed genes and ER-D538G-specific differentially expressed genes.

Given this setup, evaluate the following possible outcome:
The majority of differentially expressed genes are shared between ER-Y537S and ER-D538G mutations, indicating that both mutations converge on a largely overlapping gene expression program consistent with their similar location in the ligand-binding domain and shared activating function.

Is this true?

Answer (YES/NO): NO